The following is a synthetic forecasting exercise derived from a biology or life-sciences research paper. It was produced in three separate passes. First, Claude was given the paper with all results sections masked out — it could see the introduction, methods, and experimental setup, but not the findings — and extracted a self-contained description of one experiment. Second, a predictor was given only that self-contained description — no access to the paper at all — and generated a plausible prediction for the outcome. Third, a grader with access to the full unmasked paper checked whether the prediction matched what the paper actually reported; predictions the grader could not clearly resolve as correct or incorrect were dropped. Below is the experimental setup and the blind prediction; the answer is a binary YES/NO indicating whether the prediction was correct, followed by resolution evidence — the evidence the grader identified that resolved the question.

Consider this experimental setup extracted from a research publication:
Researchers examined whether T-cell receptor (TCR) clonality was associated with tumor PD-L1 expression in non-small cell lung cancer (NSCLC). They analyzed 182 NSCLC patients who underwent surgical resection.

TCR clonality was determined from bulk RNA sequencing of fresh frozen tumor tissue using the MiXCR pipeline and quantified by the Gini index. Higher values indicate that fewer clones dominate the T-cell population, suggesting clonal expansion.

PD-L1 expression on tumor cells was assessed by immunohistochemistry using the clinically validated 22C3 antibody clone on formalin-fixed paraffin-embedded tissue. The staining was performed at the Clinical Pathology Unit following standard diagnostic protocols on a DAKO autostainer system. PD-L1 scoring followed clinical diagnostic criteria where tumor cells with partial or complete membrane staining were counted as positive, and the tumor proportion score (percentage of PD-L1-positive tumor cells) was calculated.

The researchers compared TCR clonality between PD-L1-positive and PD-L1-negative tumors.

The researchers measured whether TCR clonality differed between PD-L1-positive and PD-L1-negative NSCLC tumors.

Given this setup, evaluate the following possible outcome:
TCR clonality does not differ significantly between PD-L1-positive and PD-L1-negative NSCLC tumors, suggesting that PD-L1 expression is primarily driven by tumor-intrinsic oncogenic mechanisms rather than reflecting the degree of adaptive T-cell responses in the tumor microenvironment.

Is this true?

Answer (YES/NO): NO